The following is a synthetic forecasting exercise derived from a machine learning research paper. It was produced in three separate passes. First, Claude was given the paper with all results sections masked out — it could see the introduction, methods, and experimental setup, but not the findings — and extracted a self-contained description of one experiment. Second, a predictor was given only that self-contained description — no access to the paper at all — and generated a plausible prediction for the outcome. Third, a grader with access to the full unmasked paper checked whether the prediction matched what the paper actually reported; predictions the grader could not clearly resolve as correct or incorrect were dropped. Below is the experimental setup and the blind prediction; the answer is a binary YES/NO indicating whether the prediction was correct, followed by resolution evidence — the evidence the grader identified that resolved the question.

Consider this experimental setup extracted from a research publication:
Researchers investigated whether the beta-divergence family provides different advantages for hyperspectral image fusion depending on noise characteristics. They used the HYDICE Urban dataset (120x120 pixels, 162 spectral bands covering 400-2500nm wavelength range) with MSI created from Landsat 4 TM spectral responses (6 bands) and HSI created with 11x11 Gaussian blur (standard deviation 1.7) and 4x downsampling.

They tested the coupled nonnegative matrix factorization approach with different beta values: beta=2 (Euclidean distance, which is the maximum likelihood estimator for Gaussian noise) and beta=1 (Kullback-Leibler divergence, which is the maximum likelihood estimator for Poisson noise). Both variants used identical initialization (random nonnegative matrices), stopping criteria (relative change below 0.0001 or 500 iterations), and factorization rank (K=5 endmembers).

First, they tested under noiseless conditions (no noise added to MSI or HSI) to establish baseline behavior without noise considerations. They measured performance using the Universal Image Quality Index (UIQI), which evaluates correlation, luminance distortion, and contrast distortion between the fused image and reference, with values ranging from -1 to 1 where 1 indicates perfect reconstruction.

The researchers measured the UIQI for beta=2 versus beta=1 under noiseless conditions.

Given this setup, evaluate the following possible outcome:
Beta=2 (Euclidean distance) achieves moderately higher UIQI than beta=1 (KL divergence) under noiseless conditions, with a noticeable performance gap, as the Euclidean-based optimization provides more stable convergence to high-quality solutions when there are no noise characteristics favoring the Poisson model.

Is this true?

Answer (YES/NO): NO